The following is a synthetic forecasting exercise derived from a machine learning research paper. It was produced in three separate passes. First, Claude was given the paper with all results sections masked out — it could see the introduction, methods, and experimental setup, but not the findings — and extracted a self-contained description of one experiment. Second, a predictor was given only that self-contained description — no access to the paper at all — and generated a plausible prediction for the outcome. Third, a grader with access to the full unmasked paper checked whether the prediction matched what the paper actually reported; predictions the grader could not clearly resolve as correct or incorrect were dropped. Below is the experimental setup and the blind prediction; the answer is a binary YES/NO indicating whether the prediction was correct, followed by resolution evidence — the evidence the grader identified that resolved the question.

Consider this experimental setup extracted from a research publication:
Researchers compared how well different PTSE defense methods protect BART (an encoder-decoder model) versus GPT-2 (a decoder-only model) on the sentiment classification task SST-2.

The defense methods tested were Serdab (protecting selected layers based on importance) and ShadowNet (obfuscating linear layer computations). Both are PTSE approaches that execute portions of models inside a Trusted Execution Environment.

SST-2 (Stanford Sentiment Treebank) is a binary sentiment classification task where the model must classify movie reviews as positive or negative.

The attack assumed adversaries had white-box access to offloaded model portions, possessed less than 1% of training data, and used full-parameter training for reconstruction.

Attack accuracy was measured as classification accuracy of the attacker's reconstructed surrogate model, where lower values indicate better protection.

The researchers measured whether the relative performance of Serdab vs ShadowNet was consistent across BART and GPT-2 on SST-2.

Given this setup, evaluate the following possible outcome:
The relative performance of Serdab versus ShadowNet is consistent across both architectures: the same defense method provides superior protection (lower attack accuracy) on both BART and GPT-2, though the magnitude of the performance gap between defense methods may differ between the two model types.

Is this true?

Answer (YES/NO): NO